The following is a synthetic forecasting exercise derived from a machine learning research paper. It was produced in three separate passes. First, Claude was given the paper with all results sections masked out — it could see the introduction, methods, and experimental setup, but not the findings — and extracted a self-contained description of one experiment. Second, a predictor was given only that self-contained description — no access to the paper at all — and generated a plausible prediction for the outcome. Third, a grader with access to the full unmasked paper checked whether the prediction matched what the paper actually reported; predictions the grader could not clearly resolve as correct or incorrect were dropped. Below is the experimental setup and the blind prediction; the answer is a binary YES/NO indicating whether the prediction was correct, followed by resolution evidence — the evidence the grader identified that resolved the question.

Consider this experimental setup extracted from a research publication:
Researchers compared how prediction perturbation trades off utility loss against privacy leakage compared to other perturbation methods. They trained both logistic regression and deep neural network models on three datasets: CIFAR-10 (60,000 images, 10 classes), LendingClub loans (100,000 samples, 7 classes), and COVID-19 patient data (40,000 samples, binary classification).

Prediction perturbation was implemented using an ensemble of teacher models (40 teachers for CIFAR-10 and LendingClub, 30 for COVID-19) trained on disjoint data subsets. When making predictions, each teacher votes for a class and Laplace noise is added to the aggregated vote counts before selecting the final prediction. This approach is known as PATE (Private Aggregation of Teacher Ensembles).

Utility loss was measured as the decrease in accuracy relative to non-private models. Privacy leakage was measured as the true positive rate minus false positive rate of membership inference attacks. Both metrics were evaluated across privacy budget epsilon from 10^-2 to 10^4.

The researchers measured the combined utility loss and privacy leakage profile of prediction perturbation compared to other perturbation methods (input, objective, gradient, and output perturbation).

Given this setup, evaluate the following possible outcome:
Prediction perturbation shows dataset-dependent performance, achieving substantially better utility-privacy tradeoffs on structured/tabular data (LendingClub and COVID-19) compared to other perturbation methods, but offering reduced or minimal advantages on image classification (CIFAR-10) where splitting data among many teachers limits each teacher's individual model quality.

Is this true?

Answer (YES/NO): NO